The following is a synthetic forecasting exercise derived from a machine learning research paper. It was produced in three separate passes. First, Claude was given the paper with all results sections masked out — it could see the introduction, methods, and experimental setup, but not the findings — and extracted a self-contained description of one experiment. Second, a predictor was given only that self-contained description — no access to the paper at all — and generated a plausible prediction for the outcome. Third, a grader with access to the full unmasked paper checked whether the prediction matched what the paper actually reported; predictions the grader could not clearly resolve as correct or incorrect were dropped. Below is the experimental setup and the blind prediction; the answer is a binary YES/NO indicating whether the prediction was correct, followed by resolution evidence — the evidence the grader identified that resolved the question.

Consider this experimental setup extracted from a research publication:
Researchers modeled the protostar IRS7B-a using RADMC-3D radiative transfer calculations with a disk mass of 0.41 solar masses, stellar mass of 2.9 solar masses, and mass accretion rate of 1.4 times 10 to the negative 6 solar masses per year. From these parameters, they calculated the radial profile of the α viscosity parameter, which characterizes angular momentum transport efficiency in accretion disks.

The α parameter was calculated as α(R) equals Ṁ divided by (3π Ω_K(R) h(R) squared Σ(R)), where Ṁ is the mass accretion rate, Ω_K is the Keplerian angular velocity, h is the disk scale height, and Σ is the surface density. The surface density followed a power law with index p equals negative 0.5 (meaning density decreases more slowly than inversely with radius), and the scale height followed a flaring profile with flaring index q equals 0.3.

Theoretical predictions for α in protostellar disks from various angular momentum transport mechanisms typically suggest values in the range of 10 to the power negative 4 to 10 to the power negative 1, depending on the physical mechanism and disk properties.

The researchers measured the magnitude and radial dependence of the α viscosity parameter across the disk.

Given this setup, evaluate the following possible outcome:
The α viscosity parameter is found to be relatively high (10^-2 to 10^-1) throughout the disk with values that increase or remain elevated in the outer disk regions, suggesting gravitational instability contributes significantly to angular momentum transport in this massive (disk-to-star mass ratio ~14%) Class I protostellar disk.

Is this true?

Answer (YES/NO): NO